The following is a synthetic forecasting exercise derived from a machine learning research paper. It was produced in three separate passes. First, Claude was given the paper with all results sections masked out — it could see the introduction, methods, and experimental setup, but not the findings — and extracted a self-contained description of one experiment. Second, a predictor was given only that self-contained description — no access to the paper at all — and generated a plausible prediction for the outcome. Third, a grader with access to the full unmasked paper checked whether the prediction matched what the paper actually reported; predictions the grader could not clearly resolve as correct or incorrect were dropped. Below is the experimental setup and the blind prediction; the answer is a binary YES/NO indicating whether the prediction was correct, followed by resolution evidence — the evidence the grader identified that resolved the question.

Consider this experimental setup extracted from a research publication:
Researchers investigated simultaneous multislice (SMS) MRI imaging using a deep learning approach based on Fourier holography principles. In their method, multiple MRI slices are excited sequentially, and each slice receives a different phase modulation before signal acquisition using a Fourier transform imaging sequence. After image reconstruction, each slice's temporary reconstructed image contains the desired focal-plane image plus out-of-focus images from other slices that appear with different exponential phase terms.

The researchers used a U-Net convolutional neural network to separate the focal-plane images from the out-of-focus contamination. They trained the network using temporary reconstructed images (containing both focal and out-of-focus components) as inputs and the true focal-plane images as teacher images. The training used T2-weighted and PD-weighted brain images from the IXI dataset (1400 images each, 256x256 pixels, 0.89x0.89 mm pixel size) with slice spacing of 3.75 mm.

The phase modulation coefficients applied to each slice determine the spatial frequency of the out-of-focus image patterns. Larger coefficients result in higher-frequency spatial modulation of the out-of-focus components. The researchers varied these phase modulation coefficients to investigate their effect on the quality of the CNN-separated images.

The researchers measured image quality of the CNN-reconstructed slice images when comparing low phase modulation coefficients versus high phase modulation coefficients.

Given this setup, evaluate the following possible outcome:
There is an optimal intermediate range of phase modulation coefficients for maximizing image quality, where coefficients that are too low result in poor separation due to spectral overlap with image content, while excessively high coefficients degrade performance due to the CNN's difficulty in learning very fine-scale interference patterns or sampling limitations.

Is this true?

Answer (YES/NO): NO